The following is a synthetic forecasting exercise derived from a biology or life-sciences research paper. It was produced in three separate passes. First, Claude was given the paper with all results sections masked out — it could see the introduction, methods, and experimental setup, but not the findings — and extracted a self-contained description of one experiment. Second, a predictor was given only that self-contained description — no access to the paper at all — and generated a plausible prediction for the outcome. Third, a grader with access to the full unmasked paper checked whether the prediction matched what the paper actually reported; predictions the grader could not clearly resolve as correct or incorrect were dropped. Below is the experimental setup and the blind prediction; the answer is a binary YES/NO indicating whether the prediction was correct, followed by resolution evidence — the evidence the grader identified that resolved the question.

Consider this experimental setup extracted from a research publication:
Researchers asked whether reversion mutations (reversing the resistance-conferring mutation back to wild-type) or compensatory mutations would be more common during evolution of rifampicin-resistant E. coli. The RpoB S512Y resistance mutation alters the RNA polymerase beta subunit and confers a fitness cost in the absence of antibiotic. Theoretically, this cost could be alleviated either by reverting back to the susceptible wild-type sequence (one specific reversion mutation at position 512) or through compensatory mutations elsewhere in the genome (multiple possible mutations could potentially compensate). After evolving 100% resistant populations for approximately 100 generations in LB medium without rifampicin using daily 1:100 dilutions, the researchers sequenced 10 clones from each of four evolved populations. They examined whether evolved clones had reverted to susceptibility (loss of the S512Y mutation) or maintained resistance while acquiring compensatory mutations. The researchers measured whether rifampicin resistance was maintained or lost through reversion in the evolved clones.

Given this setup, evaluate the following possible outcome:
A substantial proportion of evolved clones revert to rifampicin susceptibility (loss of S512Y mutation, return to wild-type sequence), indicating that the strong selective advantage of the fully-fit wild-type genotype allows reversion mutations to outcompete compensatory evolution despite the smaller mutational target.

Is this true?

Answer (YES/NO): NO